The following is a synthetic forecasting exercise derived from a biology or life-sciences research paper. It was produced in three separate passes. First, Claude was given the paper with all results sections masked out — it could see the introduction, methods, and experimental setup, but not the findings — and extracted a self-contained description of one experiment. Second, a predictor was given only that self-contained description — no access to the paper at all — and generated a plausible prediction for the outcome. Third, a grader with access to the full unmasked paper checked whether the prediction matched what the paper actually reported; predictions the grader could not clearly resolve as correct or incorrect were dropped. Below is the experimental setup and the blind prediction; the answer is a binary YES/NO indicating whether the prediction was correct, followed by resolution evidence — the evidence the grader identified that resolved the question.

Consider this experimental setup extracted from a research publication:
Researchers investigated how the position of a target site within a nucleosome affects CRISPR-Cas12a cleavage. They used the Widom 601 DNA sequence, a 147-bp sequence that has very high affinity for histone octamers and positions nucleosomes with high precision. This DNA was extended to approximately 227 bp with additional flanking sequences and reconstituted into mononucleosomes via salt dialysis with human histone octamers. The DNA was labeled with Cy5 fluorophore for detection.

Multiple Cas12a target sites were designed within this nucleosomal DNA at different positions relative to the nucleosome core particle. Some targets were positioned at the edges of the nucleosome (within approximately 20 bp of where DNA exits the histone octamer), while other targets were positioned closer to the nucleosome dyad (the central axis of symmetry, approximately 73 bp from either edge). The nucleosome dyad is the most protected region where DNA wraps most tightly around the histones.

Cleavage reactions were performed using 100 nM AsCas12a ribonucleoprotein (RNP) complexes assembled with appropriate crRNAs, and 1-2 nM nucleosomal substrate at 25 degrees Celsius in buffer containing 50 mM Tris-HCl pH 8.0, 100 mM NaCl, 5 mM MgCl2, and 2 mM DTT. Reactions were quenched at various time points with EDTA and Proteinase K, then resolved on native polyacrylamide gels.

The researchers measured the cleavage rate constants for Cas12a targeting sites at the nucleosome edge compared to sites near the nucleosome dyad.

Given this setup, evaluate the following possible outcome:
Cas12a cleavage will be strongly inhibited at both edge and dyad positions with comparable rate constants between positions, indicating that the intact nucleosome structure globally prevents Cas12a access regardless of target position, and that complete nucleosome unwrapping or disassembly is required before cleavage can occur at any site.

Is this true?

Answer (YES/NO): NO